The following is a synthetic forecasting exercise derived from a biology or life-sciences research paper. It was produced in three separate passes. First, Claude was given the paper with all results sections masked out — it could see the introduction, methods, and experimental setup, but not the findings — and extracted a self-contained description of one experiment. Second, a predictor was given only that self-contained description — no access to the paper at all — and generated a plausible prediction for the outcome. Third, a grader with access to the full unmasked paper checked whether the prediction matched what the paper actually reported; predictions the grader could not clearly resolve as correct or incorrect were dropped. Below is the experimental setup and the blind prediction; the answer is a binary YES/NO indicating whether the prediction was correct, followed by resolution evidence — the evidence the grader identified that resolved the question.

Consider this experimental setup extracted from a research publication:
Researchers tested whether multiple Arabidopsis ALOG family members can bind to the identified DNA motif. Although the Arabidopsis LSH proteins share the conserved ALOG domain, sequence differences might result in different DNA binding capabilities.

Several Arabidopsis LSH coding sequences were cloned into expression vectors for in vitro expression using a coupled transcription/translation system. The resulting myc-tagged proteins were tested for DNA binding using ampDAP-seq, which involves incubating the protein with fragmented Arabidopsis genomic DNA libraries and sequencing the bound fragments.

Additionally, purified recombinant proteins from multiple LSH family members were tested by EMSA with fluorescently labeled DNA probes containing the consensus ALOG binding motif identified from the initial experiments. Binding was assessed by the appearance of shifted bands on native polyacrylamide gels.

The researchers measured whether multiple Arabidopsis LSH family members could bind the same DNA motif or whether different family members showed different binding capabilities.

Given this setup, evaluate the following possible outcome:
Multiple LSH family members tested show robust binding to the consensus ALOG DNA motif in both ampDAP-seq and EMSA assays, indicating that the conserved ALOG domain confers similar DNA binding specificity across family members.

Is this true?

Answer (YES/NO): YES